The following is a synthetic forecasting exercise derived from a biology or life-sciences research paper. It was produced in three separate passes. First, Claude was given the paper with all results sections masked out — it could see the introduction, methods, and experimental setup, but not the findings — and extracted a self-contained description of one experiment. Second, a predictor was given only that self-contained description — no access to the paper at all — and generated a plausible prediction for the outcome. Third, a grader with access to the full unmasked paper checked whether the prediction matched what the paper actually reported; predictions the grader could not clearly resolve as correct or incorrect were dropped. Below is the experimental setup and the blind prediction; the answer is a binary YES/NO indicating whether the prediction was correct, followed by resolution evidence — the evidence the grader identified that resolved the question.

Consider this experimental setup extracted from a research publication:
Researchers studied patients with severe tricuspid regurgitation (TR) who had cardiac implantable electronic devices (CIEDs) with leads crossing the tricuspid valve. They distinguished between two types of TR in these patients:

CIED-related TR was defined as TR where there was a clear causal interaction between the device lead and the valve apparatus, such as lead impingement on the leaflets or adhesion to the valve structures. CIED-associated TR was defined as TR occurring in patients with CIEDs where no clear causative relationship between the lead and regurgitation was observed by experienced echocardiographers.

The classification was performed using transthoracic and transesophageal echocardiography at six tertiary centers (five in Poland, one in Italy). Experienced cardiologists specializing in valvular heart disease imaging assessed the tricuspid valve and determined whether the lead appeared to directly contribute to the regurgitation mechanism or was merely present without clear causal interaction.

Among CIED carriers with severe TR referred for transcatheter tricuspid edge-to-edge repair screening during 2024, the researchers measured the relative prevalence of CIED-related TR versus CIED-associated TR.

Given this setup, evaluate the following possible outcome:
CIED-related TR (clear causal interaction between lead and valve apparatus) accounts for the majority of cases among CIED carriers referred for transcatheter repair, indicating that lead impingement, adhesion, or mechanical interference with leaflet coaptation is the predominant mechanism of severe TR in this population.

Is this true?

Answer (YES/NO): NO